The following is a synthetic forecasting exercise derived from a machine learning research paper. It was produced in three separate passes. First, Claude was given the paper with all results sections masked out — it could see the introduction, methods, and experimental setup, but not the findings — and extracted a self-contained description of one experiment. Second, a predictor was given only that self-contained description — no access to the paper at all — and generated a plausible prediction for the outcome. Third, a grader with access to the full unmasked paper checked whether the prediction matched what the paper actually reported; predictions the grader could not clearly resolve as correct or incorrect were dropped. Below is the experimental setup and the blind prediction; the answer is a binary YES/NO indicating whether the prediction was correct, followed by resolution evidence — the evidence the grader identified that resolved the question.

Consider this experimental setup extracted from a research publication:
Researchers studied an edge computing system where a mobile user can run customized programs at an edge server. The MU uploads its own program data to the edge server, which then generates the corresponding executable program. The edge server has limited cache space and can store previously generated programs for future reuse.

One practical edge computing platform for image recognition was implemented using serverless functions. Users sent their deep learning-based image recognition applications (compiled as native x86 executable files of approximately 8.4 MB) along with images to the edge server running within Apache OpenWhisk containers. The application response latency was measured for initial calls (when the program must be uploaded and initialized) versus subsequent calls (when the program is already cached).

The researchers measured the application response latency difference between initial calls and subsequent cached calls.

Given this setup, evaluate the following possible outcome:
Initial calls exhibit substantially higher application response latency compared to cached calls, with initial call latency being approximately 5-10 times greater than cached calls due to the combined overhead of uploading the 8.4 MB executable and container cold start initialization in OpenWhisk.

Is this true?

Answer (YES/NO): NO